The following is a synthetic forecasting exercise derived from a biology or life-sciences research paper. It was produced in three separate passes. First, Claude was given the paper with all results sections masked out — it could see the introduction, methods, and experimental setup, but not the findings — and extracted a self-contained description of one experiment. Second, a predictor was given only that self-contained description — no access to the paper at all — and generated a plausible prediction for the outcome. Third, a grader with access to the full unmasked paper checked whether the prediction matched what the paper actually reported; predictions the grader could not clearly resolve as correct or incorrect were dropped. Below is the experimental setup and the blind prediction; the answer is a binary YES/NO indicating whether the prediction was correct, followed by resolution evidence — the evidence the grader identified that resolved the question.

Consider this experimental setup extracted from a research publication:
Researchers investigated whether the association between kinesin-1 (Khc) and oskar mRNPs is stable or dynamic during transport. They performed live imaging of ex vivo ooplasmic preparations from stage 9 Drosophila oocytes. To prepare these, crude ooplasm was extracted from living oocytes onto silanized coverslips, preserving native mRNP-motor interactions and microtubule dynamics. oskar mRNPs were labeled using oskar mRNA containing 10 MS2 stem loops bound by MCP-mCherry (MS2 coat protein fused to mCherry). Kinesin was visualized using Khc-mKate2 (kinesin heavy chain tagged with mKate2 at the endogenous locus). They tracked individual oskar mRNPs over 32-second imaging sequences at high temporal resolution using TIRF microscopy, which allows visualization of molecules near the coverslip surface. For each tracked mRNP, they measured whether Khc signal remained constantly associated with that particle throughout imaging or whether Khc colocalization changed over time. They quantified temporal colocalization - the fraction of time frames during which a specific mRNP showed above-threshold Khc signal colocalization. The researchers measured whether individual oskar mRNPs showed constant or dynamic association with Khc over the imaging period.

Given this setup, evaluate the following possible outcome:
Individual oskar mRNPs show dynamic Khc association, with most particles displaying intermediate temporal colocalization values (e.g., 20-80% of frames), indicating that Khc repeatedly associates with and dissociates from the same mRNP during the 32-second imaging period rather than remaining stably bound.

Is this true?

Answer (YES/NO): YES